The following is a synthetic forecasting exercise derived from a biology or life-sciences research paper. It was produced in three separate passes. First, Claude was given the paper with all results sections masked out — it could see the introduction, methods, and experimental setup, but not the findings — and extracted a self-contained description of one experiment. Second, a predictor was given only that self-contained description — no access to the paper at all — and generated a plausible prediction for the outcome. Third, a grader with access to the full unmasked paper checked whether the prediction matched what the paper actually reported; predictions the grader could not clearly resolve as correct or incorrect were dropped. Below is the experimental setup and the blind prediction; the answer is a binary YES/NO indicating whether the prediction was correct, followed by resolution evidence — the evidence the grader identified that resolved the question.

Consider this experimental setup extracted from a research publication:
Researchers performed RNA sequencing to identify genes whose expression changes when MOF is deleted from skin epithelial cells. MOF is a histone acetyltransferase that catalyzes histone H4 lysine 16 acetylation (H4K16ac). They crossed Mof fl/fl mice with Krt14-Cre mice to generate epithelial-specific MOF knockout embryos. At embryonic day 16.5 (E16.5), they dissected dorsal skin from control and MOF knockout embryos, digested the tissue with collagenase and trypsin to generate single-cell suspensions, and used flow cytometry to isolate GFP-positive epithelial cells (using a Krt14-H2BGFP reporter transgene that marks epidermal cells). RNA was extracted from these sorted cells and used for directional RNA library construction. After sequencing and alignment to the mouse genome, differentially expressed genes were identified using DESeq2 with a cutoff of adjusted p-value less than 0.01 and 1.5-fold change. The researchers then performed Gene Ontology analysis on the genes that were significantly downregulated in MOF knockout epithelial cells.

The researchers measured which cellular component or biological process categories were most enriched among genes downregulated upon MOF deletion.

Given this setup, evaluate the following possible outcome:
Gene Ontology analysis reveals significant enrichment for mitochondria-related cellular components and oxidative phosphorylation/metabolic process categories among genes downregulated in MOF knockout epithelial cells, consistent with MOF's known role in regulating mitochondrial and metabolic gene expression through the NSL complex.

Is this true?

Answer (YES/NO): NO